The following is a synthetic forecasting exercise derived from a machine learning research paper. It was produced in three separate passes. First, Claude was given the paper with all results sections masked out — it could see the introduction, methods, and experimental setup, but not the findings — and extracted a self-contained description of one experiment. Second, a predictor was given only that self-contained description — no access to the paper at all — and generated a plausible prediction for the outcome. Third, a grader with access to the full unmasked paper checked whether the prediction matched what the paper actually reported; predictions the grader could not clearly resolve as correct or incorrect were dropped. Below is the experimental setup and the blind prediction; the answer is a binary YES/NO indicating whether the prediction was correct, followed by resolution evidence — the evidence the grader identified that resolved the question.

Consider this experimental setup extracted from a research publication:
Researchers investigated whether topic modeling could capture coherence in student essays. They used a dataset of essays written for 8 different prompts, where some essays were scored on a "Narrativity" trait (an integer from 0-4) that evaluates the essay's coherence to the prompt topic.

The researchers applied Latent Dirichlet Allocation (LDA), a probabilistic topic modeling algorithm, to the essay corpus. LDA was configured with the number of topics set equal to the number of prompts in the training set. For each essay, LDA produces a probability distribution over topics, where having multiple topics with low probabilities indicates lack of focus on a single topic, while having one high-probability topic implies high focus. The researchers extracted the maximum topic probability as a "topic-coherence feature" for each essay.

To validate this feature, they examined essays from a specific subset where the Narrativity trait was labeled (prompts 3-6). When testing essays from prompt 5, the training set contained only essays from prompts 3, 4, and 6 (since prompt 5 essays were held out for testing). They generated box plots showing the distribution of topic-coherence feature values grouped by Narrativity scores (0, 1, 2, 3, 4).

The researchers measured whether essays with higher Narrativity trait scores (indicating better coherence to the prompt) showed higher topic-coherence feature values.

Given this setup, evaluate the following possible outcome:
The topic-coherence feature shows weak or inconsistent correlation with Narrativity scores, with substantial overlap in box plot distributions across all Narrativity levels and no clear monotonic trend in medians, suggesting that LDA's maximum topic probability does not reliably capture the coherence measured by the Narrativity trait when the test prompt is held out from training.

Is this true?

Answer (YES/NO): NO